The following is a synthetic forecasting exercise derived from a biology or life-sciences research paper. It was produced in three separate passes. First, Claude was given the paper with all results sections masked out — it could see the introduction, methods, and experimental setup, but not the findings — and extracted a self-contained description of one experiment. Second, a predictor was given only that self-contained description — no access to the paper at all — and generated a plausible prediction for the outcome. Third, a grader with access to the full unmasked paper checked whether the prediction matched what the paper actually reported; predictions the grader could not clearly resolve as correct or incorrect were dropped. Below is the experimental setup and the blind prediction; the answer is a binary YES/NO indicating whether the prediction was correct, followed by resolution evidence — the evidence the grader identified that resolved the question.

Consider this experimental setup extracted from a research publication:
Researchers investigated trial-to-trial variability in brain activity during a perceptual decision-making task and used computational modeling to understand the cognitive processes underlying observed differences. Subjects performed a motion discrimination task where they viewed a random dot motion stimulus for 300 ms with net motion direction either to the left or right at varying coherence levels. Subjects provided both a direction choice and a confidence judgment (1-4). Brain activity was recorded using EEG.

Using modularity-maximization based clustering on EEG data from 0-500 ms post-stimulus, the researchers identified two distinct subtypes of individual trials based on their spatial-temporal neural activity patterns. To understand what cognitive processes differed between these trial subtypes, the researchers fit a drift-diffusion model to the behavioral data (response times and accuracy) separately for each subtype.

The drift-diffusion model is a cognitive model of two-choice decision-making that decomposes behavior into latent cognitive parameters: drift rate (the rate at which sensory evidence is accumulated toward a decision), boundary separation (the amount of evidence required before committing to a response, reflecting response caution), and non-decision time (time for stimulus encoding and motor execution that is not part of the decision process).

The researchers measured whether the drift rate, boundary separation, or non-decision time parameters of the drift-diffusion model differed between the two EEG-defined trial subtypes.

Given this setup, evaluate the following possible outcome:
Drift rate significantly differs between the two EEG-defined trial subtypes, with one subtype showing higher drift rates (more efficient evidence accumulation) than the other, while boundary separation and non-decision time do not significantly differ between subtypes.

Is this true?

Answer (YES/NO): NO